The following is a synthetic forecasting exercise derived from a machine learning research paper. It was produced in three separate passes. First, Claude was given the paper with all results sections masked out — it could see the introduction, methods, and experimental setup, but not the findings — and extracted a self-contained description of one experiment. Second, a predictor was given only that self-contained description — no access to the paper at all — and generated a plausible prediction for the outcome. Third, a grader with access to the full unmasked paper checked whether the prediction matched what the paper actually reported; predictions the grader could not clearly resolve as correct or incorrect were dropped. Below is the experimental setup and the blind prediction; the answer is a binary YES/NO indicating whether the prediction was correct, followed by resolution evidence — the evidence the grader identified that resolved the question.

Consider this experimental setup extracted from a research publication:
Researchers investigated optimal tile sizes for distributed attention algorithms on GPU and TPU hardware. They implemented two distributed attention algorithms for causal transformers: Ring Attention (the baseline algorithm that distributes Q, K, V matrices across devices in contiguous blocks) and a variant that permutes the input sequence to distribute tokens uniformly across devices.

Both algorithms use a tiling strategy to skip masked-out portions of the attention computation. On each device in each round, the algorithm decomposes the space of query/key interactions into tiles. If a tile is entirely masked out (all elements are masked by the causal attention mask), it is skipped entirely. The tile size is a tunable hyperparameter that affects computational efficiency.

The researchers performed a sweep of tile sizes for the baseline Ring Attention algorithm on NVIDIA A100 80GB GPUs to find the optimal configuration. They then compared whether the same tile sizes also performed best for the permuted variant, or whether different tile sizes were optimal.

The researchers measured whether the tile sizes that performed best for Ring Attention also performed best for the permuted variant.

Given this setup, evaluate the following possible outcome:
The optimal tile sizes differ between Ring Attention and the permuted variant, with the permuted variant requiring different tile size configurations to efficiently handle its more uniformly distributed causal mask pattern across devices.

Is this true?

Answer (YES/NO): NO